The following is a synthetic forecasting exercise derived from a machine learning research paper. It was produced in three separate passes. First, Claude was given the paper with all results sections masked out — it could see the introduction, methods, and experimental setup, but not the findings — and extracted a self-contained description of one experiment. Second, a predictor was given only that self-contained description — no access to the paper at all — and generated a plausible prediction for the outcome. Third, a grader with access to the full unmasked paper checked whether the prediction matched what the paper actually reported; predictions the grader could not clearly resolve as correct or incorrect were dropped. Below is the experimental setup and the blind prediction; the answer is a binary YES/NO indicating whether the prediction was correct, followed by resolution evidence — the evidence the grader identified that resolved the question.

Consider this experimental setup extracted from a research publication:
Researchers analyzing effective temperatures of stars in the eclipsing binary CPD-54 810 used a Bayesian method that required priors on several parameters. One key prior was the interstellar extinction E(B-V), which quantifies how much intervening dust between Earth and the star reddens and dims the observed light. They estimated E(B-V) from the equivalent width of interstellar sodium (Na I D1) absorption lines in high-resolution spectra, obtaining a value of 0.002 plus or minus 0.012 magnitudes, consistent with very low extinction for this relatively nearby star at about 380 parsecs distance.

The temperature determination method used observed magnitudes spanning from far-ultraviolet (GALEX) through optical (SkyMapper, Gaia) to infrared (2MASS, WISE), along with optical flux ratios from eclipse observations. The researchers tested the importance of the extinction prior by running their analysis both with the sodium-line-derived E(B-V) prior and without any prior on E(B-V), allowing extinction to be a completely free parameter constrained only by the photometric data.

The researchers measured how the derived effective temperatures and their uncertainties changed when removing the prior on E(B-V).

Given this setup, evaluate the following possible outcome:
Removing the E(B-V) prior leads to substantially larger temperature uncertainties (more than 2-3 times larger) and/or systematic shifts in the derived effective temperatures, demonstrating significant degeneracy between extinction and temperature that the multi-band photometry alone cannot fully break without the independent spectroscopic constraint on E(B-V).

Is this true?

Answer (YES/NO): YES